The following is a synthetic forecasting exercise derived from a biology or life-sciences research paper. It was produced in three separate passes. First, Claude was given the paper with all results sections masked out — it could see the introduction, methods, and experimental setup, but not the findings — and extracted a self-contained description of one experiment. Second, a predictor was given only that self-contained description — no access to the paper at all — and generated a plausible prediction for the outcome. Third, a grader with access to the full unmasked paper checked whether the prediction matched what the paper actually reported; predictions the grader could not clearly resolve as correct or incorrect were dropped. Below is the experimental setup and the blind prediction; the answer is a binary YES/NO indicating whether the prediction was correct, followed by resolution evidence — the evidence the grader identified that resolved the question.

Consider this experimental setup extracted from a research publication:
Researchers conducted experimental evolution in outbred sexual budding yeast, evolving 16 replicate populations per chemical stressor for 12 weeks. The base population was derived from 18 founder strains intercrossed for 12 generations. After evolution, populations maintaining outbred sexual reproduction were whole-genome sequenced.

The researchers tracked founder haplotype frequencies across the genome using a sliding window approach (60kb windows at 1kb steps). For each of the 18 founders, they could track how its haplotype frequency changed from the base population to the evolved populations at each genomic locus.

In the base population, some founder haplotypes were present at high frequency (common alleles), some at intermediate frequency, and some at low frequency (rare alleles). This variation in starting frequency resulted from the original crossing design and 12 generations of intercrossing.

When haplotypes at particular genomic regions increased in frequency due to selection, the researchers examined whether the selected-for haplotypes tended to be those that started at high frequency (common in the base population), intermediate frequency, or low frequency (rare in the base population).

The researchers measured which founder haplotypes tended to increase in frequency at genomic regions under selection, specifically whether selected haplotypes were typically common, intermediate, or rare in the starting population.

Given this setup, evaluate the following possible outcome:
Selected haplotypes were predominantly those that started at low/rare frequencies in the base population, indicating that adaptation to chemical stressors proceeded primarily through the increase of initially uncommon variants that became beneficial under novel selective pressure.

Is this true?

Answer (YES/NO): NO